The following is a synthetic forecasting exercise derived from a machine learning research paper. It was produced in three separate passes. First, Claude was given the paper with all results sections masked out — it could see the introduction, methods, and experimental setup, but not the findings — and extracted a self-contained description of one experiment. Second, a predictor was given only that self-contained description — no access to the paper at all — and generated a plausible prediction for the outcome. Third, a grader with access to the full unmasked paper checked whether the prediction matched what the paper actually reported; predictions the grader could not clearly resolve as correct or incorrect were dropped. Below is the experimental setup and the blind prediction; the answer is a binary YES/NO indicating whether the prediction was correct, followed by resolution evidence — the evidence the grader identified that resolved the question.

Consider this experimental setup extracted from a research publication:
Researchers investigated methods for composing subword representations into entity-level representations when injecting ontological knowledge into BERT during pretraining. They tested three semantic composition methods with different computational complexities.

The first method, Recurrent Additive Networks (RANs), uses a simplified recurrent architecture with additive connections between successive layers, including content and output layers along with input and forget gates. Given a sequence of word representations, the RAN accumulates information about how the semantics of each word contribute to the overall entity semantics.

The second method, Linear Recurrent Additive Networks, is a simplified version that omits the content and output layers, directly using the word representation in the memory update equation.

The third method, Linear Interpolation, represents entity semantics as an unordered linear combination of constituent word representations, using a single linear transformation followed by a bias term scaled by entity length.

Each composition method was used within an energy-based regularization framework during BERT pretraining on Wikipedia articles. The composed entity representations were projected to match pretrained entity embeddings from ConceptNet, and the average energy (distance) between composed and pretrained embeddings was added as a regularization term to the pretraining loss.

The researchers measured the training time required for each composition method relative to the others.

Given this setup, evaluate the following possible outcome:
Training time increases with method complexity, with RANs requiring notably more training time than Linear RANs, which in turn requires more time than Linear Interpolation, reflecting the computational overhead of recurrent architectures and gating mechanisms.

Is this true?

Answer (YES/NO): YES